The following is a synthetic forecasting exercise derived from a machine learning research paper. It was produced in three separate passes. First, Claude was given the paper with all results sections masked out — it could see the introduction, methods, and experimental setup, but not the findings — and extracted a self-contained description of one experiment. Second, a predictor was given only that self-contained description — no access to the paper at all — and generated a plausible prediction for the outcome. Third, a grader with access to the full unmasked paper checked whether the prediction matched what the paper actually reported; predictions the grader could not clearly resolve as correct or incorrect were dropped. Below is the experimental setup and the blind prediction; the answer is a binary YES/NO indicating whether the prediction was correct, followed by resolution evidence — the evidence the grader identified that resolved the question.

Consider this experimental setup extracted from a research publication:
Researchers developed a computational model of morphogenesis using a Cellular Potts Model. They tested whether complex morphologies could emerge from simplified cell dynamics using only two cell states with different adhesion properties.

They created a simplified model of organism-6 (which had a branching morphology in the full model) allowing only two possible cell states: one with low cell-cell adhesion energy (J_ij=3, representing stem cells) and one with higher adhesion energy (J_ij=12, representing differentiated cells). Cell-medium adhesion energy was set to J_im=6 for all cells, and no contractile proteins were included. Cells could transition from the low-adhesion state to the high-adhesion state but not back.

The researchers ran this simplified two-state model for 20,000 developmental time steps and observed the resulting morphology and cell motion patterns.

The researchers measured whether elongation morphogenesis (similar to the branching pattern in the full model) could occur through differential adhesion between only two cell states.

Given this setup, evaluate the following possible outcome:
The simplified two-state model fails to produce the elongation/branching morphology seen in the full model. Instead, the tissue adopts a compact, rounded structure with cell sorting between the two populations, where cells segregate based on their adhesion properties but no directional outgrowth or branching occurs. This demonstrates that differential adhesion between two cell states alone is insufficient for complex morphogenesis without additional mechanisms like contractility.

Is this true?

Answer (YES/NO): NO